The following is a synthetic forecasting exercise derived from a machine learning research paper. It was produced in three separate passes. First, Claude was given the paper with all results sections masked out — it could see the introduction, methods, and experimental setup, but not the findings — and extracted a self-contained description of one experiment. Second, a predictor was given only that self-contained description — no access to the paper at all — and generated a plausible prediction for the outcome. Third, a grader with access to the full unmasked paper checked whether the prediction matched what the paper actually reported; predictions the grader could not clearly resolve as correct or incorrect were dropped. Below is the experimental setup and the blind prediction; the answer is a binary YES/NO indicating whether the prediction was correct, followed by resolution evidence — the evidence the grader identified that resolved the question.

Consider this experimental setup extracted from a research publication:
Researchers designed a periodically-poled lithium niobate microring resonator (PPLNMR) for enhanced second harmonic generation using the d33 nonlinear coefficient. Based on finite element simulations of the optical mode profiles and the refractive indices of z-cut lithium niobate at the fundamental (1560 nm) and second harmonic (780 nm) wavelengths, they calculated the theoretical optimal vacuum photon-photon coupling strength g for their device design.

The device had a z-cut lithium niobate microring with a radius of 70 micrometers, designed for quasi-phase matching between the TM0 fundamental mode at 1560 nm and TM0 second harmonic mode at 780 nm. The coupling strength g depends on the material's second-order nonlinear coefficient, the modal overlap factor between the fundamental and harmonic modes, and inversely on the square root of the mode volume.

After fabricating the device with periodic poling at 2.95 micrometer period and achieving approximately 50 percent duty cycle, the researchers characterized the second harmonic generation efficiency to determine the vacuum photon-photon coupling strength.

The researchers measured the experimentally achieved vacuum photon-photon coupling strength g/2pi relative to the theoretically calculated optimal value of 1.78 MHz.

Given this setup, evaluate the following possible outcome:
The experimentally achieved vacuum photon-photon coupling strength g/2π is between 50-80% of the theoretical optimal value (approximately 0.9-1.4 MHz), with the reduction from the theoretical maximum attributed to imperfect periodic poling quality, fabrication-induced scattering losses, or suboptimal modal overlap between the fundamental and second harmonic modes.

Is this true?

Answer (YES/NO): YES